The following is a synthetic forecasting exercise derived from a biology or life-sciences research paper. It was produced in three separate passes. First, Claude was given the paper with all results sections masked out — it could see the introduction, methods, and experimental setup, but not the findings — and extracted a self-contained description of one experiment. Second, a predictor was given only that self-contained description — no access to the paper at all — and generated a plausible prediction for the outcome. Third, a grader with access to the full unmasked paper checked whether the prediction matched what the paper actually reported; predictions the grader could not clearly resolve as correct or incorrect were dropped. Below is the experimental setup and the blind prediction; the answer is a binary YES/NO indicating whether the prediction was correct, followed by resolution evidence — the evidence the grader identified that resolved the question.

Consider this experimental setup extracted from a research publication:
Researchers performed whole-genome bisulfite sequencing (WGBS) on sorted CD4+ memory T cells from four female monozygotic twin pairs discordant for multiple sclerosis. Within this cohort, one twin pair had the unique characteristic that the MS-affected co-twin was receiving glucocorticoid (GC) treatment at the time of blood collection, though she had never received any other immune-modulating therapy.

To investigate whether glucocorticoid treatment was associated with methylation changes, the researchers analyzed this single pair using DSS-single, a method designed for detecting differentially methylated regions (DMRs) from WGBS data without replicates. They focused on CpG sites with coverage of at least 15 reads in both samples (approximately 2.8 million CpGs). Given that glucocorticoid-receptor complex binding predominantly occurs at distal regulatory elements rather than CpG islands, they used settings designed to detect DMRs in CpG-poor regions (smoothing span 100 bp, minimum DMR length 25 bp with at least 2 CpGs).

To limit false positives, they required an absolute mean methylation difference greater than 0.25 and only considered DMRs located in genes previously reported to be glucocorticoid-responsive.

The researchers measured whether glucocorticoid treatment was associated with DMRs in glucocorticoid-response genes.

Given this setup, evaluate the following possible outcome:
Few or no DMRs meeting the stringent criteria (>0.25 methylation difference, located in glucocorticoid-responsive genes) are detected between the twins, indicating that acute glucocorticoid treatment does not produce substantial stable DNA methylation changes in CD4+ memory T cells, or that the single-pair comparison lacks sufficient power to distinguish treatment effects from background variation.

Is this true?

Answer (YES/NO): NO